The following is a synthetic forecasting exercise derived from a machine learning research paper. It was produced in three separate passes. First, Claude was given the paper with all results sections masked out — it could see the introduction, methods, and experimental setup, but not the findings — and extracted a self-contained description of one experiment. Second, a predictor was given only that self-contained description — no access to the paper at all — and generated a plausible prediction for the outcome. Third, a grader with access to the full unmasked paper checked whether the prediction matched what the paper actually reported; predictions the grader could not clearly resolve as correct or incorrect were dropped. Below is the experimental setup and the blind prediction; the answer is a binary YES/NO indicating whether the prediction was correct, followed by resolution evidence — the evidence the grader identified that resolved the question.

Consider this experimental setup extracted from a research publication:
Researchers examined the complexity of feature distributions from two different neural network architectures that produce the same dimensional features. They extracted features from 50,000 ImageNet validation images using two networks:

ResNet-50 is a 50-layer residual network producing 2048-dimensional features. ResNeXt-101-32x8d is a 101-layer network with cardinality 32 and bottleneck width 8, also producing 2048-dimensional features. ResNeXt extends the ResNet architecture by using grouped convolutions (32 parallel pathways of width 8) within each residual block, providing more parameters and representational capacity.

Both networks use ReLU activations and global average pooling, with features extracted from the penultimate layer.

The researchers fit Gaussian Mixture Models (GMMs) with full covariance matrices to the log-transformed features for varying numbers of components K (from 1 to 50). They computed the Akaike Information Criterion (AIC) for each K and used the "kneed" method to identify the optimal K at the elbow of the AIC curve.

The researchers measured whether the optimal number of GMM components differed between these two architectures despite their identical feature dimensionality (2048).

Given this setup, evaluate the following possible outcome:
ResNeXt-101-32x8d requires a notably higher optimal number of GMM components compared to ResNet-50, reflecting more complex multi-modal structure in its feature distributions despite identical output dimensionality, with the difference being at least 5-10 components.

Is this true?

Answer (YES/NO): NO